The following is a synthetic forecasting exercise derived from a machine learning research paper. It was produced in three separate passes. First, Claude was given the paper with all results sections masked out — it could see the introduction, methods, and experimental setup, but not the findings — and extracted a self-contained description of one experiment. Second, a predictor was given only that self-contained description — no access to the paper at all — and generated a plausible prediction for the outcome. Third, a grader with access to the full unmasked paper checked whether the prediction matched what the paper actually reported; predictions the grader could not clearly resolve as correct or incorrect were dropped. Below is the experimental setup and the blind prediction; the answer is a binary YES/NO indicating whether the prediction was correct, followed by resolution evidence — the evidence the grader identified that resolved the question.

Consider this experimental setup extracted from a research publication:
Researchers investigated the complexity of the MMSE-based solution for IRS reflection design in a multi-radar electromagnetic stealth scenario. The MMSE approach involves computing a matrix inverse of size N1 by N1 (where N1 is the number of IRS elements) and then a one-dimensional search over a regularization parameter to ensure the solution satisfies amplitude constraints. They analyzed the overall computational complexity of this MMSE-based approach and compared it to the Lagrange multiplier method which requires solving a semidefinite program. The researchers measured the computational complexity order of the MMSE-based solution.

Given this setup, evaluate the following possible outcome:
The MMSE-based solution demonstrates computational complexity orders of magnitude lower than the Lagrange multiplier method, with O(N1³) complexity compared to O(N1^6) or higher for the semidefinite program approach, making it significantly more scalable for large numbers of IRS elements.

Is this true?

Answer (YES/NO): NO